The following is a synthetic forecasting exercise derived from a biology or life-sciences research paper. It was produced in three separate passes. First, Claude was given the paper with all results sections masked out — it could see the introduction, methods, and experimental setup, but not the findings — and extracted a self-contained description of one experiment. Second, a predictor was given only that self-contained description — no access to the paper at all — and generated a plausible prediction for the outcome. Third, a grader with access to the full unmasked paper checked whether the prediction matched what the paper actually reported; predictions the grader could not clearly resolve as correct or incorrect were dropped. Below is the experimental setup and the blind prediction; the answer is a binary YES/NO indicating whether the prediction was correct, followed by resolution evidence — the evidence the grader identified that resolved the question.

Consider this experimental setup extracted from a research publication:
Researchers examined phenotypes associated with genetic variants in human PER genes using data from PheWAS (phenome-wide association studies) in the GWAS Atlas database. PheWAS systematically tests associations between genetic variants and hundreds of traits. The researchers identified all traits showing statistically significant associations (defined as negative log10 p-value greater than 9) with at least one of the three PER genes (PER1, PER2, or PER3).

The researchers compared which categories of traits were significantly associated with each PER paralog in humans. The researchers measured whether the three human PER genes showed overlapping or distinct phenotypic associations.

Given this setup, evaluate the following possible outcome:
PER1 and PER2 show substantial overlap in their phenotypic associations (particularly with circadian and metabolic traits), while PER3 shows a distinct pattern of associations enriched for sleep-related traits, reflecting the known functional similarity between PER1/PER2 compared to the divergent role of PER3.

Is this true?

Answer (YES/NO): NO